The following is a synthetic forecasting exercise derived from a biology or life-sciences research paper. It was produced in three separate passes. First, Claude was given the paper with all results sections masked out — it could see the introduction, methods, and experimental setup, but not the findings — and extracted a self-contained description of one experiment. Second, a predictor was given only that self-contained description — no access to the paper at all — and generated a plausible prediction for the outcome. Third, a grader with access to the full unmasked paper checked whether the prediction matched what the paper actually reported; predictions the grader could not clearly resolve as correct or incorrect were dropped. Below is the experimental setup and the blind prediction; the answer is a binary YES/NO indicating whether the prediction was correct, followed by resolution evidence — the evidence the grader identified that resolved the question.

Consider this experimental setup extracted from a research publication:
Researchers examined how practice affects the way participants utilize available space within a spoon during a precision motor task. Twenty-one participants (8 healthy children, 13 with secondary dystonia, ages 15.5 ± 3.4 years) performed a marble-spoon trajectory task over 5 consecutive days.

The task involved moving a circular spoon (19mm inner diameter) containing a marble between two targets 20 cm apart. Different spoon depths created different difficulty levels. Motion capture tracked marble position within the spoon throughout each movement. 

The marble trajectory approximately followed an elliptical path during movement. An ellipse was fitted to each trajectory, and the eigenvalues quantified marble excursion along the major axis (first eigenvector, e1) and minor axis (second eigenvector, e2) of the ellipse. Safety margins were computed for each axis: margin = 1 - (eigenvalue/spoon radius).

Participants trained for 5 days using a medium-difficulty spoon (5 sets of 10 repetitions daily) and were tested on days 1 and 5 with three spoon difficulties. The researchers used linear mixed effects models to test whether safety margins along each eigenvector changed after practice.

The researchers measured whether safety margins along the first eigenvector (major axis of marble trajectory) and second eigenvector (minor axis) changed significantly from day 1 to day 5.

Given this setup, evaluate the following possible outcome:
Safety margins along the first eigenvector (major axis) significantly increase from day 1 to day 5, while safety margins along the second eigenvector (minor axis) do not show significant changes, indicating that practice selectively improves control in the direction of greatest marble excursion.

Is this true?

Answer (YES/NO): NO